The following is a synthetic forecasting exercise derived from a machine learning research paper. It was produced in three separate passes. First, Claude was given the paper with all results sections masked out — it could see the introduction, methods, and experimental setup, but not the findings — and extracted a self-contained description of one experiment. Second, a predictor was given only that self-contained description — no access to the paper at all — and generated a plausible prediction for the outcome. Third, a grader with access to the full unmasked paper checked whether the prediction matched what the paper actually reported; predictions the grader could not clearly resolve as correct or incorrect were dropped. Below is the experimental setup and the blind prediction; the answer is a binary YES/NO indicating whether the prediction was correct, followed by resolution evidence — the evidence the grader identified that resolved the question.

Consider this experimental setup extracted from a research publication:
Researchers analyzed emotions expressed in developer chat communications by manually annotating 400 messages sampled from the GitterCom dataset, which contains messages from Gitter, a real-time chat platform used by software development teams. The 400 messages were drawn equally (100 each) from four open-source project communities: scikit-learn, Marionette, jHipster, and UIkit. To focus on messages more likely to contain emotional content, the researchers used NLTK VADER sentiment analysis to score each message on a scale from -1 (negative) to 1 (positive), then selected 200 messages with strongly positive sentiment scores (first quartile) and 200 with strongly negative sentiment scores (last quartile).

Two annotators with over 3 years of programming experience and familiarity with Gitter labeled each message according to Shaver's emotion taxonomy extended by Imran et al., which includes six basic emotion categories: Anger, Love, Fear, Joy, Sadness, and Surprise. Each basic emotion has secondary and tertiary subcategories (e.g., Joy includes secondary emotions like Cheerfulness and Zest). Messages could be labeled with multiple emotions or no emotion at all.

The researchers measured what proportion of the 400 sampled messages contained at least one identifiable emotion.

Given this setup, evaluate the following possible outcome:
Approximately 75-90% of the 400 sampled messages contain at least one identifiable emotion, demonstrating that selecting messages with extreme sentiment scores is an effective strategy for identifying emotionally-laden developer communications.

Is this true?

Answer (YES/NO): NO